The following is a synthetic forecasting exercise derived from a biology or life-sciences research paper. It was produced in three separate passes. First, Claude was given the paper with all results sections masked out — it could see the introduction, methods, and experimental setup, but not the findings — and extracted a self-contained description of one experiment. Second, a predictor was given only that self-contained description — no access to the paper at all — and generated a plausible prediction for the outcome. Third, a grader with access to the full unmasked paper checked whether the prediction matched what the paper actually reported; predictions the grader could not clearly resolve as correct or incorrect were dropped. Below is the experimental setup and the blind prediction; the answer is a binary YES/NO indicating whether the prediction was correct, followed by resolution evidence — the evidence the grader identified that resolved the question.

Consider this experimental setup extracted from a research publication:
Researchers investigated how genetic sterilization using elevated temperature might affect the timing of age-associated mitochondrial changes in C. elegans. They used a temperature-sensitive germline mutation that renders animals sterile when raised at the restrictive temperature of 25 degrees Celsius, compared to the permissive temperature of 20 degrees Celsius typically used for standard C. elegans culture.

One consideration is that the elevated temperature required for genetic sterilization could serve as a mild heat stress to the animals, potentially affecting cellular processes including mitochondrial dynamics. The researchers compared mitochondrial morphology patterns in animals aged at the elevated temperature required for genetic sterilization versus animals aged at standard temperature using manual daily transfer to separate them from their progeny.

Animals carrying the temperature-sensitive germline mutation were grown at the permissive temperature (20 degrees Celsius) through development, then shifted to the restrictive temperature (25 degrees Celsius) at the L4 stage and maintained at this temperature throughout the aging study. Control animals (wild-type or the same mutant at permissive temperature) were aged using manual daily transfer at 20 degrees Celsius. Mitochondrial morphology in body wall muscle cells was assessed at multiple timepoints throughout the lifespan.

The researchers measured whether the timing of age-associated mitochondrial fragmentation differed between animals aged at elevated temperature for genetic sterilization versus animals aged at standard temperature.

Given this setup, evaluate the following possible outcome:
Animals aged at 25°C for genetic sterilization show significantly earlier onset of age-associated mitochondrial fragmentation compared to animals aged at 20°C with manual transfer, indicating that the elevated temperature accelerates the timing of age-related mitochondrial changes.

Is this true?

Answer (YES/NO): YES